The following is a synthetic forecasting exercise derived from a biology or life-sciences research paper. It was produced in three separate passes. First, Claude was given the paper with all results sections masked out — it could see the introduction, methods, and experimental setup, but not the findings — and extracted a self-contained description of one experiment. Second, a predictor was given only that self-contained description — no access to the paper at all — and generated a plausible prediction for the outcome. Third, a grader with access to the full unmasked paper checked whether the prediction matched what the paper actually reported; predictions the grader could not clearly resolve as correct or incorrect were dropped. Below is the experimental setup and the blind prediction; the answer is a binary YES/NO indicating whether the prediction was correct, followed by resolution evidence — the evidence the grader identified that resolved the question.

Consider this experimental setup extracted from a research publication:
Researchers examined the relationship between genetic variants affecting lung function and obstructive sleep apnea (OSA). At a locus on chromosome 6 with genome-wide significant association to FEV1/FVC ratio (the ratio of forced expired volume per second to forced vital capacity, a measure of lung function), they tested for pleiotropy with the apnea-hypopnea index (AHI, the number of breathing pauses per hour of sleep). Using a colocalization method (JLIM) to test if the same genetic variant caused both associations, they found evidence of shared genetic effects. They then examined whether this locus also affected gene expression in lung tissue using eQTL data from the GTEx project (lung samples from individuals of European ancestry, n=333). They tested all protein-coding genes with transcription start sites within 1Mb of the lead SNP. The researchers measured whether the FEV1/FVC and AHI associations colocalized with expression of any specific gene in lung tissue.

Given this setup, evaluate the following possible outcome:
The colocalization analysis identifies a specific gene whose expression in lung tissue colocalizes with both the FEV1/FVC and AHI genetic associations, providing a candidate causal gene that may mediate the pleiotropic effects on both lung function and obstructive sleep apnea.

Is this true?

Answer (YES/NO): YES